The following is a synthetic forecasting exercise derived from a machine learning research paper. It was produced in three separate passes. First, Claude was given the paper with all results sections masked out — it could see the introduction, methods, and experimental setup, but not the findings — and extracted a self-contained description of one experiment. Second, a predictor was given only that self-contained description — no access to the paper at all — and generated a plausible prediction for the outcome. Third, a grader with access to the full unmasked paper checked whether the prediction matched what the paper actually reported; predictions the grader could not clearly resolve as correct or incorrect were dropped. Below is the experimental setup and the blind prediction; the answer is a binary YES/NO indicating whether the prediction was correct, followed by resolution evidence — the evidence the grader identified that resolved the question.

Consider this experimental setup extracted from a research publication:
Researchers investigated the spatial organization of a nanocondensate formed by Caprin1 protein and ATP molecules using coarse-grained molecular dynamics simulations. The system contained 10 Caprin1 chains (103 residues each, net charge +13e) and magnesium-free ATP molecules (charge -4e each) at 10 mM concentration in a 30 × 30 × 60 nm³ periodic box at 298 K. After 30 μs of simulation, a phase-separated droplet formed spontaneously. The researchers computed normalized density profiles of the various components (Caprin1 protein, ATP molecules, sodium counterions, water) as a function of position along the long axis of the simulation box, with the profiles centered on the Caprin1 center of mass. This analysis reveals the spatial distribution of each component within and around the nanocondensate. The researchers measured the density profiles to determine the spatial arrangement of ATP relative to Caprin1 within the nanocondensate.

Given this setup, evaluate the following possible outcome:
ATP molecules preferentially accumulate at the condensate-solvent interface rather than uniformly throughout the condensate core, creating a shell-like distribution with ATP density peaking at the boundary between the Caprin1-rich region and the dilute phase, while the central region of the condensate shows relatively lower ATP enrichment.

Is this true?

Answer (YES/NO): NO